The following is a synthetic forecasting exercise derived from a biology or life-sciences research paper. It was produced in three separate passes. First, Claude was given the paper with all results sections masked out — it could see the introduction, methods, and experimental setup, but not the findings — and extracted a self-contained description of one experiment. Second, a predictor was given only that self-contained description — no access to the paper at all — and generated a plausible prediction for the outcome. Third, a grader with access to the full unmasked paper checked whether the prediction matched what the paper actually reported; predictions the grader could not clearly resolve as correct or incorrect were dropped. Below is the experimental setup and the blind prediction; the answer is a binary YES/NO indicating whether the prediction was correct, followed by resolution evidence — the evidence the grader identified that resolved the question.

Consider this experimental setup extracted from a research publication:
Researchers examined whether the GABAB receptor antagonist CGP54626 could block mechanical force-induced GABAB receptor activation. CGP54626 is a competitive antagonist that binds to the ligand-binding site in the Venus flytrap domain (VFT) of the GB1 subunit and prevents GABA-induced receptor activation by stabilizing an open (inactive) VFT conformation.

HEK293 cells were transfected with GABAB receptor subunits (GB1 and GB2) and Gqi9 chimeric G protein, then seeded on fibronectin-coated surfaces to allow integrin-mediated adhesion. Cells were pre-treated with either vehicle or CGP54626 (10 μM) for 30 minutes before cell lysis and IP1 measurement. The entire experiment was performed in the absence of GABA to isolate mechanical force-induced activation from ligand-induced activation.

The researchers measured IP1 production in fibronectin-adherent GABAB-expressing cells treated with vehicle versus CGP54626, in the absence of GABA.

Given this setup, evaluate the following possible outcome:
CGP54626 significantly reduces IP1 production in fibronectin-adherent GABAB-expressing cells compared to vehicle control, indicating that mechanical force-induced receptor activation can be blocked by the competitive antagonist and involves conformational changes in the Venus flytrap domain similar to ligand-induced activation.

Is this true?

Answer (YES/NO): YES